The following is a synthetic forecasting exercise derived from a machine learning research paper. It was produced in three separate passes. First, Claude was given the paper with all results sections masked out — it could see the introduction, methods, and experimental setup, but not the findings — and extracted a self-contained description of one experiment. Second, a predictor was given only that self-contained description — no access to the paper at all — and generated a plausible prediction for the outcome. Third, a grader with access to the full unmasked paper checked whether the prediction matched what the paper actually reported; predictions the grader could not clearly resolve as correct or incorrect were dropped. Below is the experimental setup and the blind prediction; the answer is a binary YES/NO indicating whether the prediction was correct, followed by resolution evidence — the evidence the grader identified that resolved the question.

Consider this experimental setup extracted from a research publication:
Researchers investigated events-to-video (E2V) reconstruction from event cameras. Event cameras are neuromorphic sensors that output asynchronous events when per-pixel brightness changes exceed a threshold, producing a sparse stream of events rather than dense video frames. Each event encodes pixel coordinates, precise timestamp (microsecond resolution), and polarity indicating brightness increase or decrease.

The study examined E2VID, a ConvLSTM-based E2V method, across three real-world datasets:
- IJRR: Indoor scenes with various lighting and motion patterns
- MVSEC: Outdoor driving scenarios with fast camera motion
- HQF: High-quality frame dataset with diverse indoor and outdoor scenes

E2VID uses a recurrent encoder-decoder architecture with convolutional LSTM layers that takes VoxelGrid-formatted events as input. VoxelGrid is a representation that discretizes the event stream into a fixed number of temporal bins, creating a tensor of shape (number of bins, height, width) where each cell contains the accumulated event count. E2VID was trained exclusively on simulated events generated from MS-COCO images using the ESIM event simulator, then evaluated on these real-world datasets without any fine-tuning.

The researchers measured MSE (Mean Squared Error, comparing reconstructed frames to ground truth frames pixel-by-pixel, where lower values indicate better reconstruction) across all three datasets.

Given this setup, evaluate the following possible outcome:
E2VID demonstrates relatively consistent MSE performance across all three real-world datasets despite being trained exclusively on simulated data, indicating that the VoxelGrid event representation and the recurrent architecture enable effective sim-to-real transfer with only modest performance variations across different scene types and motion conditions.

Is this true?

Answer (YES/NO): NO